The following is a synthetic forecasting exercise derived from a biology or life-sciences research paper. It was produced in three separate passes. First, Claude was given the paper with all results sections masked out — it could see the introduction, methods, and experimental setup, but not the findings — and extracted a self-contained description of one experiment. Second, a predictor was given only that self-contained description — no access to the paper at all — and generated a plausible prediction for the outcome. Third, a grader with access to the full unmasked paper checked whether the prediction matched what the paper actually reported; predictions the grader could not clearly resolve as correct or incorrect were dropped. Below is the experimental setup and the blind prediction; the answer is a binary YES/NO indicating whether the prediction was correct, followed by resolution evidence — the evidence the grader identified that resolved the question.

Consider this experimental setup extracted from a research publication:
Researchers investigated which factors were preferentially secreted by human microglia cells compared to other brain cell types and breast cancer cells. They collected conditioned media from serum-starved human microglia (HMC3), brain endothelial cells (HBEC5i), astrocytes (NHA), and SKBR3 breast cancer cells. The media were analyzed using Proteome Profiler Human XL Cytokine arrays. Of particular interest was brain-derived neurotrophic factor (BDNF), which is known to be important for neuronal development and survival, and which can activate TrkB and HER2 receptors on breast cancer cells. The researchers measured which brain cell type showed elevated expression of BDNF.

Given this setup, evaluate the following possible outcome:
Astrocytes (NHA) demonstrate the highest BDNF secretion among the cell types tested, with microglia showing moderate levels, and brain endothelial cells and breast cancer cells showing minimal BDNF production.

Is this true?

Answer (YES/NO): NO